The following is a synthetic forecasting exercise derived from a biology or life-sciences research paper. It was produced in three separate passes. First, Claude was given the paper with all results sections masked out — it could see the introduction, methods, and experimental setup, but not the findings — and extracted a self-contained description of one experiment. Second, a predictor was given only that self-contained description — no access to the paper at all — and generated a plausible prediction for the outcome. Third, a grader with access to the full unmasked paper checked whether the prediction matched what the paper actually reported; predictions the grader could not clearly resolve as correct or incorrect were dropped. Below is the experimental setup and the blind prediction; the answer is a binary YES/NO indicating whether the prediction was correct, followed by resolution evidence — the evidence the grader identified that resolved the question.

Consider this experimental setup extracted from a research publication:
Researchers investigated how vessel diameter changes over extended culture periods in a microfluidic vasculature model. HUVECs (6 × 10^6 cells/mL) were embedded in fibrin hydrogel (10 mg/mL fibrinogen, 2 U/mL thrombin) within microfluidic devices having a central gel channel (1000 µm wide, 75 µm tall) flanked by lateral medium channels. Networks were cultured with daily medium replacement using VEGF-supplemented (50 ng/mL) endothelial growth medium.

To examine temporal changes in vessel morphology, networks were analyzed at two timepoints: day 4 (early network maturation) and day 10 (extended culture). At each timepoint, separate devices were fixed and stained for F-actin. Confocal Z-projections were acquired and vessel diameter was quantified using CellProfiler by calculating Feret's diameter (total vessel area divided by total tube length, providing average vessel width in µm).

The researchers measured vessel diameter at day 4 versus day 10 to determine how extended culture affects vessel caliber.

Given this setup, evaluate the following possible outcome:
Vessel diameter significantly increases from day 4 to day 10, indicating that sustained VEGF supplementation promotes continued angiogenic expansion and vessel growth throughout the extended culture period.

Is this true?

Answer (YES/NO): NO